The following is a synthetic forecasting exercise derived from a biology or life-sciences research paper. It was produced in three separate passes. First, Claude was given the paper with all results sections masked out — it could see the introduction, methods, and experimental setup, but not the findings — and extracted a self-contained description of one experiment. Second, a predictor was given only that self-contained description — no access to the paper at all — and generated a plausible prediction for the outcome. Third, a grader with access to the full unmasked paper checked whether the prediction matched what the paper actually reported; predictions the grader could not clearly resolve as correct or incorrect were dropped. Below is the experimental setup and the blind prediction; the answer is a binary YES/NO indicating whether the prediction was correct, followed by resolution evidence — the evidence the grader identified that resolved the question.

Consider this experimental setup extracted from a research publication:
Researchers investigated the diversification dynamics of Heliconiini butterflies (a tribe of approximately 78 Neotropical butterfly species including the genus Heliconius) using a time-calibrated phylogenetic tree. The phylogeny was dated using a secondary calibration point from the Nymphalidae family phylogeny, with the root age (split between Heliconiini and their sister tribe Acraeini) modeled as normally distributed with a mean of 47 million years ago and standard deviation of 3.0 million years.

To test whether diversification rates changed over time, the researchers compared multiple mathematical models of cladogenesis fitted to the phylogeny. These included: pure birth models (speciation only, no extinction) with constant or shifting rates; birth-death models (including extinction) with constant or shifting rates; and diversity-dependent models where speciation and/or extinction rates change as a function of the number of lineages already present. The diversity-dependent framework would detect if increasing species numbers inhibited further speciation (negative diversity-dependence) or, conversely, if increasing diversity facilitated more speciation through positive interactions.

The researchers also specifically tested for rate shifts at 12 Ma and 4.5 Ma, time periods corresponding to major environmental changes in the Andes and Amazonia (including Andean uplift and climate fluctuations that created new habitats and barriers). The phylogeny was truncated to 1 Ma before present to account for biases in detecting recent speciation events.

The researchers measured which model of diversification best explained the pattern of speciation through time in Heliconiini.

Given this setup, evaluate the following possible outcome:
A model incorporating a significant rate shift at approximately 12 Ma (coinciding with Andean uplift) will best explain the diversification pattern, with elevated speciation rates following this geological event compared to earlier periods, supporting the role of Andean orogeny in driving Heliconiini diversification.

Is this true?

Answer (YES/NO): NO